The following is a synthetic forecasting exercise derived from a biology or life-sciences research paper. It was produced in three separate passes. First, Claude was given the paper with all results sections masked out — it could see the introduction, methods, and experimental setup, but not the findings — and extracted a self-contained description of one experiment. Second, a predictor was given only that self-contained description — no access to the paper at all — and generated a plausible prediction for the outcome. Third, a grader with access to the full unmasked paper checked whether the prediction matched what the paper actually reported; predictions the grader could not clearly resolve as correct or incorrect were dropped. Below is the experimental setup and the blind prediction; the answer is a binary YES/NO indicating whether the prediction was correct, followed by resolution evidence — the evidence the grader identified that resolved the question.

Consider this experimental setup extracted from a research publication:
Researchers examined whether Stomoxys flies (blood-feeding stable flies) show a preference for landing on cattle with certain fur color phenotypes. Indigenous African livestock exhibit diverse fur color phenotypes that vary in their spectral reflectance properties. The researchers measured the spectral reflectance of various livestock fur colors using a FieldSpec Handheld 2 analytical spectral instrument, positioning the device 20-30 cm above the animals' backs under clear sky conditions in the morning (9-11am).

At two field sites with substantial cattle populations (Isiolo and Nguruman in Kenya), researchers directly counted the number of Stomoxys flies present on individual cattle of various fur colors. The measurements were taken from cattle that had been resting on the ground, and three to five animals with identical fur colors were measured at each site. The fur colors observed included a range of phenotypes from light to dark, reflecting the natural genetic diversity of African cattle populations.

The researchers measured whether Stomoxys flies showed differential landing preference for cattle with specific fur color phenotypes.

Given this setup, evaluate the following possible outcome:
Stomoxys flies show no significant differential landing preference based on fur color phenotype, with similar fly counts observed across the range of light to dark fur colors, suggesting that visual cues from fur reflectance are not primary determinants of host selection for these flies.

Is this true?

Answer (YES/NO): NO